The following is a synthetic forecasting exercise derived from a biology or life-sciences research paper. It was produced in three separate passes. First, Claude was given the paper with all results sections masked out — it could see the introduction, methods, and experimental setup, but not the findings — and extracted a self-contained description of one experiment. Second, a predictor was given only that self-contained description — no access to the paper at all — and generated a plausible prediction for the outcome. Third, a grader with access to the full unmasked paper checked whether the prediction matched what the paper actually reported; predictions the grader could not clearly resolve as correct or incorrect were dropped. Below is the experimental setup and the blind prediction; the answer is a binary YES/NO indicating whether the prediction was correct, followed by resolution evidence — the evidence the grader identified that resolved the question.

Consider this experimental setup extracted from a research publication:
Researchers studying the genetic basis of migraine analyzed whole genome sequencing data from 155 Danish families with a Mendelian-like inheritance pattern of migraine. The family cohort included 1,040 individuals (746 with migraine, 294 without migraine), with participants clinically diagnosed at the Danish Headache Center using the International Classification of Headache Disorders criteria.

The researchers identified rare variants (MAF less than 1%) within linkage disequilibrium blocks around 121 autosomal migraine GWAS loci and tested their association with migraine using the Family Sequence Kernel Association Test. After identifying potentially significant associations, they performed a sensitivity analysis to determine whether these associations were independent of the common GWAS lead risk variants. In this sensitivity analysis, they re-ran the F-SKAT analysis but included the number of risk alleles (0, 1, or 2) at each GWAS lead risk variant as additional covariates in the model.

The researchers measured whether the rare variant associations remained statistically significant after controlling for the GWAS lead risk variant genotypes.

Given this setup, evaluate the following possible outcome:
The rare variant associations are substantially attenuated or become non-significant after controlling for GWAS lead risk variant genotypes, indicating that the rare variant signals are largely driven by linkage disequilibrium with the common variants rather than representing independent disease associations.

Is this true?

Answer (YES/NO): NO